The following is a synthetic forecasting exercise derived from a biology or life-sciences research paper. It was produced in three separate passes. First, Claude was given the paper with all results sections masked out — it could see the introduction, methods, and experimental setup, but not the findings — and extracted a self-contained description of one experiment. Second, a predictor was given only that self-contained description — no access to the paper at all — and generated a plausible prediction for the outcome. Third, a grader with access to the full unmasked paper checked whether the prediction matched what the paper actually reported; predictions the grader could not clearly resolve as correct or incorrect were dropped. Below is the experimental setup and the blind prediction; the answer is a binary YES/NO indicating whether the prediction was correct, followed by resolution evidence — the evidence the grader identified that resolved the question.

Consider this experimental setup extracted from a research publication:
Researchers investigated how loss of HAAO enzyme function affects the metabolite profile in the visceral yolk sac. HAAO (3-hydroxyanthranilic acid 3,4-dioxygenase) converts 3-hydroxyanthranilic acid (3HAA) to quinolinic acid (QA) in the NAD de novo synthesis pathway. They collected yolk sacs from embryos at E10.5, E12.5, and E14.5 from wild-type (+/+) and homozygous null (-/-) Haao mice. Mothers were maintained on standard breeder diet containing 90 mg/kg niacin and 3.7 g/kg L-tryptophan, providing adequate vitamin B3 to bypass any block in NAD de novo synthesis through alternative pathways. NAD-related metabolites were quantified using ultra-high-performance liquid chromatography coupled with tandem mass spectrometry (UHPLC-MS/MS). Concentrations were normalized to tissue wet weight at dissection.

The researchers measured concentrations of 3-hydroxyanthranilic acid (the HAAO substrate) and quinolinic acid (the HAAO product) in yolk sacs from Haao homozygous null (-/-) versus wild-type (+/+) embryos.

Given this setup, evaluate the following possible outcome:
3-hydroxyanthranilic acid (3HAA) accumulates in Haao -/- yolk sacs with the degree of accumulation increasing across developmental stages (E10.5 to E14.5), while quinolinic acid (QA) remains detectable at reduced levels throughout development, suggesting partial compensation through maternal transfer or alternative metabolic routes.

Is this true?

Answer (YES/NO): NO